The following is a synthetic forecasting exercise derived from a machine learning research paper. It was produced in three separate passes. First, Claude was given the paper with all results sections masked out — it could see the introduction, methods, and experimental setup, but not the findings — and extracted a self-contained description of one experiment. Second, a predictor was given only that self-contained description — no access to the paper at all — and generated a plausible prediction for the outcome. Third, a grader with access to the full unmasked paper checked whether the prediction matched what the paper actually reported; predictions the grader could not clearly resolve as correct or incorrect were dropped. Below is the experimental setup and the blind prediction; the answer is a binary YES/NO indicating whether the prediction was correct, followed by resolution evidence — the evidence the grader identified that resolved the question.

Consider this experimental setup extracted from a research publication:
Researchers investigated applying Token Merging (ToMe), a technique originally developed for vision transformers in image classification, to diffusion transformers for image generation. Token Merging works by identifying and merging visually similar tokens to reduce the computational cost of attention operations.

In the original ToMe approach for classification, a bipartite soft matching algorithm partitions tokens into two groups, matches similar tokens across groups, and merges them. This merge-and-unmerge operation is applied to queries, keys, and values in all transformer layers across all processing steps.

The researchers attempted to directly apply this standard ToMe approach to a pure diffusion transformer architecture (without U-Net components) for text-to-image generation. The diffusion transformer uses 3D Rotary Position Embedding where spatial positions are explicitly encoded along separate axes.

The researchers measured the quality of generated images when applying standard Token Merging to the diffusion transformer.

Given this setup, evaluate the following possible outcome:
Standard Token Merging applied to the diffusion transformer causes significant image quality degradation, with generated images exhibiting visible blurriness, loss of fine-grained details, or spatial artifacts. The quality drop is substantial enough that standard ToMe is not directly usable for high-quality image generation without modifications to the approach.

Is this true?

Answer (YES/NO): YES